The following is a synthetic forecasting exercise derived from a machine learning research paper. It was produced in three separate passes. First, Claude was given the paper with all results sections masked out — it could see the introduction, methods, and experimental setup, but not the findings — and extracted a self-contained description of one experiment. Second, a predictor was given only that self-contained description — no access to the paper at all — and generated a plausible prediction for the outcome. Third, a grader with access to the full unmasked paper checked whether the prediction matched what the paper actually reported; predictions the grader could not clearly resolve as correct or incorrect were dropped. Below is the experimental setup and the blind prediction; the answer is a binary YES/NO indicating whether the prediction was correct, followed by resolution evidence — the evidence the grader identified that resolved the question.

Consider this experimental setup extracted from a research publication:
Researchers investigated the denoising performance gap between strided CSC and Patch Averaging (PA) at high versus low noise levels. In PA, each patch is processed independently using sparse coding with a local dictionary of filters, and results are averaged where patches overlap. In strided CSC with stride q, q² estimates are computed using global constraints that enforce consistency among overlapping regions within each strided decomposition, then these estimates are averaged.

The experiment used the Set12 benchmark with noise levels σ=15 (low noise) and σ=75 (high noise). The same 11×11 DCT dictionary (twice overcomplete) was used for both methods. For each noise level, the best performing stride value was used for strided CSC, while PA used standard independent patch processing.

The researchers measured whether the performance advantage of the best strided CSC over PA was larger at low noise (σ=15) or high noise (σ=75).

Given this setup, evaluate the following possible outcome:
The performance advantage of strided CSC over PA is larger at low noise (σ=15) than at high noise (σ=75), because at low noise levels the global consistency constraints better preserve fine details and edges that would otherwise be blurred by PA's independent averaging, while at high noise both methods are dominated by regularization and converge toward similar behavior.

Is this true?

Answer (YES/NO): NO